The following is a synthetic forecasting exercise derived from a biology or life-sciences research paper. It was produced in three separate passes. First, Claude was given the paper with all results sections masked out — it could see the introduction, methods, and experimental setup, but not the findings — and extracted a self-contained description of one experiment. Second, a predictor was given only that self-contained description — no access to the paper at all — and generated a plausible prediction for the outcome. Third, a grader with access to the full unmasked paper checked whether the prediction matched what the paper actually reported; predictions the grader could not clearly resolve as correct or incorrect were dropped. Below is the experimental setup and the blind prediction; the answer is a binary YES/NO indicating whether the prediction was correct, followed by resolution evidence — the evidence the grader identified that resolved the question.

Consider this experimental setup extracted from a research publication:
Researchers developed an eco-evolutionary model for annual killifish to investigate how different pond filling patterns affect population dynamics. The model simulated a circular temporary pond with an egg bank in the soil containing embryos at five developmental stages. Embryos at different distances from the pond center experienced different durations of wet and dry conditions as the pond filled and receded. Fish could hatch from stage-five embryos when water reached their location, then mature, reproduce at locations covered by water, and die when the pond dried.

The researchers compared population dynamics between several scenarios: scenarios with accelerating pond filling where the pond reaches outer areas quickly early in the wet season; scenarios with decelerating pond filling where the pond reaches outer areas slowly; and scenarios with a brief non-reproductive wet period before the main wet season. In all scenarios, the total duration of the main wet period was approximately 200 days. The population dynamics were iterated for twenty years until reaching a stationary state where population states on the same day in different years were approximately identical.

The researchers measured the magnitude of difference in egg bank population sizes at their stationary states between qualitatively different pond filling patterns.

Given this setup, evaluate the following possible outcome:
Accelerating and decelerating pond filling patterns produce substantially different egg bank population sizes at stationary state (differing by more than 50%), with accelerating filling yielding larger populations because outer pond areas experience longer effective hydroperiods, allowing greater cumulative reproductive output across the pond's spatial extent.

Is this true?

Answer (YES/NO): NO